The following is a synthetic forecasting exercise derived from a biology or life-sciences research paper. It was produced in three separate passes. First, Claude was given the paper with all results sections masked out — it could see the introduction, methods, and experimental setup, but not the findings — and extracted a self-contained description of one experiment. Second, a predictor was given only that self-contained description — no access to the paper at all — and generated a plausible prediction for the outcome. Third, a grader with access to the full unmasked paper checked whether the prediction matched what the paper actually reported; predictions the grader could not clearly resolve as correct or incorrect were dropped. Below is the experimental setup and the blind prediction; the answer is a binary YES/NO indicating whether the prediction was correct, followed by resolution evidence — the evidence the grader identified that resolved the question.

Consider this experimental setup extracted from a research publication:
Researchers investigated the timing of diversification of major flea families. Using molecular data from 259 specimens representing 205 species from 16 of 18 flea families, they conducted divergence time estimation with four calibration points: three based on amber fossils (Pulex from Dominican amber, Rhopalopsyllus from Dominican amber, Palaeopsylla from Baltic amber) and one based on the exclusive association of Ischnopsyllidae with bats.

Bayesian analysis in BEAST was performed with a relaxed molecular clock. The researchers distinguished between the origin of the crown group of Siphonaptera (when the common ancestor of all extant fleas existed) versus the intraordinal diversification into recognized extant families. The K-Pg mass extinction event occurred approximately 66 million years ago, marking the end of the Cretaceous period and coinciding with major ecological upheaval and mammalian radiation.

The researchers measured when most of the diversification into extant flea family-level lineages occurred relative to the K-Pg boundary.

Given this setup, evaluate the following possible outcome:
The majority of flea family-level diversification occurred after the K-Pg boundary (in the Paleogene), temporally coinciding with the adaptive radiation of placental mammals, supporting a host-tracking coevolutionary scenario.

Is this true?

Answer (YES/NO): YES